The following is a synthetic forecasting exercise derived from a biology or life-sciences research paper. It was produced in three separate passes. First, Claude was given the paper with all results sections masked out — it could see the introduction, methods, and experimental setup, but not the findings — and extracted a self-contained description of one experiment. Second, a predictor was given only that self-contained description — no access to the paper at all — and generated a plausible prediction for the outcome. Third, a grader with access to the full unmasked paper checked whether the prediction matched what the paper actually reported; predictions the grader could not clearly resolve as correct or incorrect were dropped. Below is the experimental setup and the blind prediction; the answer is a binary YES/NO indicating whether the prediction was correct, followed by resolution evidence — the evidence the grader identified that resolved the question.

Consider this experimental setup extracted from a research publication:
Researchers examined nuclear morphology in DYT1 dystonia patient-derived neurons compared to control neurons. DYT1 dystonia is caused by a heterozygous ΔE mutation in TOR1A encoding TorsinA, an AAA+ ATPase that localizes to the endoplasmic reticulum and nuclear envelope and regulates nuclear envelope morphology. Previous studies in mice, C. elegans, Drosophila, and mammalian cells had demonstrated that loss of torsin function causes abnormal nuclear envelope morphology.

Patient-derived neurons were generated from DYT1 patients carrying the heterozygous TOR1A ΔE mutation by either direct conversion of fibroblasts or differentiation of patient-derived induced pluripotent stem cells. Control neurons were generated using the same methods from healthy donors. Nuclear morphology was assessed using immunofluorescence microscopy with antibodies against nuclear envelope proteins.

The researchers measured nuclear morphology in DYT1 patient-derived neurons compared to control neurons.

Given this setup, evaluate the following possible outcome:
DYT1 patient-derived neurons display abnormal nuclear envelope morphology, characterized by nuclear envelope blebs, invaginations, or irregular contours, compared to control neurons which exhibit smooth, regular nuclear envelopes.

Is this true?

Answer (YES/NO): YES